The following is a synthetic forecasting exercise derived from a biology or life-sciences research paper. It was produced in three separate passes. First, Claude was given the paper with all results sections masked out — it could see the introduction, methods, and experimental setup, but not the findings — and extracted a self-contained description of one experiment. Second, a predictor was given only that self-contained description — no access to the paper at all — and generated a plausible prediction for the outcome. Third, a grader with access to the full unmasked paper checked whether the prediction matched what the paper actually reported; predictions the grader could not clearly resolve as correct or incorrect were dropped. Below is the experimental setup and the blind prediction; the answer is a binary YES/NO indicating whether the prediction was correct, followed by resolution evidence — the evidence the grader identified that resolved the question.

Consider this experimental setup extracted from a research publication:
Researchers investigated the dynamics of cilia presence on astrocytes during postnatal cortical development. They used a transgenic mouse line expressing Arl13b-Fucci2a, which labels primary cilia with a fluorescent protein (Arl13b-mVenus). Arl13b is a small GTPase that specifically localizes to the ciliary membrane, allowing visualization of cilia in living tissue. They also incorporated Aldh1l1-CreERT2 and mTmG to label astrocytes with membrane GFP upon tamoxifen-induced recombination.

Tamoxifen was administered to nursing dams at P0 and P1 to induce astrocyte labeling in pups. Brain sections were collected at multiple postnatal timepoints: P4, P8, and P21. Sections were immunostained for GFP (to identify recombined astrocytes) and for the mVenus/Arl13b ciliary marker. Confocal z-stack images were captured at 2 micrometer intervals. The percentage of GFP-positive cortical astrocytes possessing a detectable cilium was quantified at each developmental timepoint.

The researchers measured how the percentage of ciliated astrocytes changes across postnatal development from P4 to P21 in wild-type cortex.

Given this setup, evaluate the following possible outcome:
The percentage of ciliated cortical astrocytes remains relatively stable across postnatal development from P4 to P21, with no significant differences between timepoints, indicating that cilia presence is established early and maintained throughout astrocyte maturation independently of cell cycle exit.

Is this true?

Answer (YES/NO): NO